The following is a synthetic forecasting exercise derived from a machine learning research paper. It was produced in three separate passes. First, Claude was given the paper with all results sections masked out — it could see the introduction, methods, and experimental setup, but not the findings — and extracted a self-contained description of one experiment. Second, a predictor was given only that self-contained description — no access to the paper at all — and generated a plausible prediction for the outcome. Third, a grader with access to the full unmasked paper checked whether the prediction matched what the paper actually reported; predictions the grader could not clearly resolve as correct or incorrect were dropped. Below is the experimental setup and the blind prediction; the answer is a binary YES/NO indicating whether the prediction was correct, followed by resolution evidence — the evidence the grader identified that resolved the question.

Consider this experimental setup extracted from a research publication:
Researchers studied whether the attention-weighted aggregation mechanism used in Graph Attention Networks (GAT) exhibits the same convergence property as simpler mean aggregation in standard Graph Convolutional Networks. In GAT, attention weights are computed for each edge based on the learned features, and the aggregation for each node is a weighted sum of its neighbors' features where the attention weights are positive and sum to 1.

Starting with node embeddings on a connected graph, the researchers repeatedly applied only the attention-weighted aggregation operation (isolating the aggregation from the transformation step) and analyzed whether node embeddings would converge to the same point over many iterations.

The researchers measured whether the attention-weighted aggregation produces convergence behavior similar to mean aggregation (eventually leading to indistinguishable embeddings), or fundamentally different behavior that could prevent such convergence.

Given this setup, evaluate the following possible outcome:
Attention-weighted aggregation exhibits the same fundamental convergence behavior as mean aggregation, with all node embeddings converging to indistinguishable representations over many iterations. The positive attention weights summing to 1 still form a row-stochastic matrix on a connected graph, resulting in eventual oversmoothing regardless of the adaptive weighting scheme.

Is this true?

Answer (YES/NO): YES